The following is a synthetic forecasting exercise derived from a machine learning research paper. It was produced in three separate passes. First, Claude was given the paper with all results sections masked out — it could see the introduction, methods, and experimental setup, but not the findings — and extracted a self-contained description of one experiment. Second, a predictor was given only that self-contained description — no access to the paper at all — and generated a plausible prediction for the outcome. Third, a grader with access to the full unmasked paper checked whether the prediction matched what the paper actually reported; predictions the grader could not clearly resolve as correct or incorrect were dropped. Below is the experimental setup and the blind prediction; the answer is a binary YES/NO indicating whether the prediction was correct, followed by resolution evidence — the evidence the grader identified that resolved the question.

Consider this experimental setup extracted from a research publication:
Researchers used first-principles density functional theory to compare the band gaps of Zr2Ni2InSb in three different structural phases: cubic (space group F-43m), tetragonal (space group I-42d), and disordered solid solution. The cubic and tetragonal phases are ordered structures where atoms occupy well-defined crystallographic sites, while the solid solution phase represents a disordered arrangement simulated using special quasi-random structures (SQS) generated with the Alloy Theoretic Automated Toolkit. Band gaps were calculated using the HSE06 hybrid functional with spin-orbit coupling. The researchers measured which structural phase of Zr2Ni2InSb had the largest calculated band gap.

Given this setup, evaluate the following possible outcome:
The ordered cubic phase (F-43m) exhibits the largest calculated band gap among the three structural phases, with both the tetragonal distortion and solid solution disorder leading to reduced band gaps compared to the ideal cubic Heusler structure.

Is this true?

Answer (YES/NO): NO